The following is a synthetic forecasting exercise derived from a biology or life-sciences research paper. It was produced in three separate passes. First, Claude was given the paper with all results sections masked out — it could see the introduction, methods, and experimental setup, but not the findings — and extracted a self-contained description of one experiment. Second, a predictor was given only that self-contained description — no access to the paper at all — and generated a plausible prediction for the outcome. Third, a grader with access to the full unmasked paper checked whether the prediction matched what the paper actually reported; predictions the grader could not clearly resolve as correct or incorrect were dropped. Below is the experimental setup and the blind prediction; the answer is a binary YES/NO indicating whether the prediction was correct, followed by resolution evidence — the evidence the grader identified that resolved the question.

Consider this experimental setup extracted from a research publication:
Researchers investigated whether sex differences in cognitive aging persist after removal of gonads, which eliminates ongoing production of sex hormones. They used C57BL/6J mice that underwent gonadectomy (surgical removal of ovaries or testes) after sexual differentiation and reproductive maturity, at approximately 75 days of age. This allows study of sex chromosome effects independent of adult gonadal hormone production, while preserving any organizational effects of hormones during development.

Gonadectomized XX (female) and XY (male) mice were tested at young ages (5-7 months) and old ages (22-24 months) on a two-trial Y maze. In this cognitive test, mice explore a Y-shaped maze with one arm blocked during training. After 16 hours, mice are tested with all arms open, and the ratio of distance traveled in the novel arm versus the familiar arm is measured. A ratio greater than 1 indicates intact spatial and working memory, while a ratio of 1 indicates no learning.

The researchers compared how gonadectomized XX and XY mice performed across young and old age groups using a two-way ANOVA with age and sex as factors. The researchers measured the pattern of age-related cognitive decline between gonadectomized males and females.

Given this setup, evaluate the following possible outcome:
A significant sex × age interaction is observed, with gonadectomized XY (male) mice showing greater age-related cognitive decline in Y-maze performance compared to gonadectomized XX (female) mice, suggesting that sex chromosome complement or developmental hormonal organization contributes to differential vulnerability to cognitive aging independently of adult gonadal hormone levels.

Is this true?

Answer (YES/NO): YES